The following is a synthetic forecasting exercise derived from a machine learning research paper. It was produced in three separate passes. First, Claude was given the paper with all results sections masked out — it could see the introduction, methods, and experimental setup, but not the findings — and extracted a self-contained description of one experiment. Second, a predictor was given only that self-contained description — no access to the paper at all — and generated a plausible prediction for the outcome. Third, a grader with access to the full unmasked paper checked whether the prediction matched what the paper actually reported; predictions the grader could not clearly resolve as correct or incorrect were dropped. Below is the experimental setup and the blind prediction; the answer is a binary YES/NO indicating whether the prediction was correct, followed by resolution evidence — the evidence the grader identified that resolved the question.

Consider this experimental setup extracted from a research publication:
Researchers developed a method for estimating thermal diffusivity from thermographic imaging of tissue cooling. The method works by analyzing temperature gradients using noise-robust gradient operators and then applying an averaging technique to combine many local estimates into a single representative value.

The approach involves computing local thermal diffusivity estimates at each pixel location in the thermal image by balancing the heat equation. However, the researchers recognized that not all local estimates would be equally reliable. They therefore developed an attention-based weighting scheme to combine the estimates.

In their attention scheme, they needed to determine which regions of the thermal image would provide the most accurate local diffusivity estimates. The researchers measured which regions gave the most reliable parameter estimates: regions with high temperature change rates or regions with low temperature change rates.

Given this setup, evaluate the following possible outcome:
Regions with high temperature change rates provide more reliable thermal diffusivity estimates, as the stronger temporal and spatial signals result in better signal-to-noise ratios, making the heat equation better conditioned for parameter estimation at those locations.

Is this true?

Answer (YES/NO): YES